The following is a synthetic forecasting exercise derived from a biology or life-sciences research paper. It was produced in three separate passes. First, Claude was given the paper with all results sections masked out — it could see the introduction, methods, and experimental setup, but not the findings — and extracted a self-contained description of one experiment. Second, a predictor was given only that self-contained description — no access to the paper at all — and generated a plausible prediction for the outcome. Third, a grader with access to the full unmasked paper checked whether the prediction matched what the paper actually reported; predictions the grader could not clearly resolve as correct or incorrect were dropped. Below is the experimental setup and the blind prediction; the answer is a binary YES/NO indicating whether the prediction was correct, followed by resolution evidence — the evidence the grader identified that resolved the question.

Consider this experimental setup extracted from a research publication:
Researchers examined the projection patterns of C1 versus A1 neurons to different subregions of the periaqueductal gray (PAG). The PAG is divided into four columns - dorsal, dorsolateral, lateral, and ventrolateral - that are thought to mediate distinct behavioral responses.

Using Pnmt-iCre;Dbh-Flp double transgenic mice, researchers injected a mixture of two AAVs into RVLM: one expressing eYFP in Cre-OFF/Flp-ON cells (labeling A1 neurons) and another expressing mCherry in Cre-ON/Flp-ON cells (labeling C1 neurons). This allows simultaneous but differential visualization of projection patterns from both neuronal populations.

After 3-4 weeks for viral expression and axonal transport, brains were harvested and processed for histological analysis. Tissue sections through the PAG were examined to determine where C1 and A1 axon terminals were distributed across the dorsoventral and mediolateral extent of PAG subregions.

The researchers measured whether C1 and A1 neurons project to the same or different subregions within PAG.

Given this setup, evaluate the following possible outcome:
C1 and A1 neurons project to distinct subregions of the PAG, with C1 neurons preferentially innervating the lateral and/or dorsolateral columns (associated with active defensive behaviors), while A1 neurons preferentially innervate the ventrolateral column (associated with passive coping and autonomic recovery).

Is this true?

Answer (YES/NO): NO